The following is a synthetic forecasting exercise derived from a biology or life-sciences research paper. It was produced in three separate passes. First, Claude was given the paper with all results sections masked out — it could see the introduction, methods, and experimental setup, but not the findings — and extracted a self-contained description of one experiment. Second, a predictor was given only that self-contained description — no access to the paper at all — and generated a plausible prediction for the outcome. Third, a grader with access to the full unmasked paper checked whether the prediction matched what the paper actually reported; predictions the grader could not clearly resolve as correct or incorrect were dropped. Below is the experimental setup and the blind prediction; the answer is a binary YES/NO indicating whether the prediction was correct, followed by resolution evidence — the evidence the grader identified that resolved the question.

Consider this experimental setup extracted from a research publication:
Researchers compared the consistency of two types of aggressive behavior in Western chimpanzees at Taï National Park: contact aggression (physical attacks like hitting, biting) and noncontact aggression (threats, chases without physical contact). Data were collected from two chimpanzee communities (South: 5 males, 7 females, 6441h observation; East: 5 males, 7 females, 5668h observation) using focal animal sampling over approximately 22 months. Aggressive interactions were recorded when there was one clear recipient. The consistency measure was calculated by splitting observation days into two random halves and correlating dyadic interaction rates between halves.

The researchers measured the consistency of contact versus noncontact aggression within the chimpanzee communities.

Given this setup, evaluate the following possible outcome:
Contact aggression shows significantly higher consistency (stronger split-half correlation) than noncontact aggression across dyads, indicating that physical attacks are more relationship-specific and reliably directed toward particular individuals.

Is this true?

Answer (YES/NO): NO